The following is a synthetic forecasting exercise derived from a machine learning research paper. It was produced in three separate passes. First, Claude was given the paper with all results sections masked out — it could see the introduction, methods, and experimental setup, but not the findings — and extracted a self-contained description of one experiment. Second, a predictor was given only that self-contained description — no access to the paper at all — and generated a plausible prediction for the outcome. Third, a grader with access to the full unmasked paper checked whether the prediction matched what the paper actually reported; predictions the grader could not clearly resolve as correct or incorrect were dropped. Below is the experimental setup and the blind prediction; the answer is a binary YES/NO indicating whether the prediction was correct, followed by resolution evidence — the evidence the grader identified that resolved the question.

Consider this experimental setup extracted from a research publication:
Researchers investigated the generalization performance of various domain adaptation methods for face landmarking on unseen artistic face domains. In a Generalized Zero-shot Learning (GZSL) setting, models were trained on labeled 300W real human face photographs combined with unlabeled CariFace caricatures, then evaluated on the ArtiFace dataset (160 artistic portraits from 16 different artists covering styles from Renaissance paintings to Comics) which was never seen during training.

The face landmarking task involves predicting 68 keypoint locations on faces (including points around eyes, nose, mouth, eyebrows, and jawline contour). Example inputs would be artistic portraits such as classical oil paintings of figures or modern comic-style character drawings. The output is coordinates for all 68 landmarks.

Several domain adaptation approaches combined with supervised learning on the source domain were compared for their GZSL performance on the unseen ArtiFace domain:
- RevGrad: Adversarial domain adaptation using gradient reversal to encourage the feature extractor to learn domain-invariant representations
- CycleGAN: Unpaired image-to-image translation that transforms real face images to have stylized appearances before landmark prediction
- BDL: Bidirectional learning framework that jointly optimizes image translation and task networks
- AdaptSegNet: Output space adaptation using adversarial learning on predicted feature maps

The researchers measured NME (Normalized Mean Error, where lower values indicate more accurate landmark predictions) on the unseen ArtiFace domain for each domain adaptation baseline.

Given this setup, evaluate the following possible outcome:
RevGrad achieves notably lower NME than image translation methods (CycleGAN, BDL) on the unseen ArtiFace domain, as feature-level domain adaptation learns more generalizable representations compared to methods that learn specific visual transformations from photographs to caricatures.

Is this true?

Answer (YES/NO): NO